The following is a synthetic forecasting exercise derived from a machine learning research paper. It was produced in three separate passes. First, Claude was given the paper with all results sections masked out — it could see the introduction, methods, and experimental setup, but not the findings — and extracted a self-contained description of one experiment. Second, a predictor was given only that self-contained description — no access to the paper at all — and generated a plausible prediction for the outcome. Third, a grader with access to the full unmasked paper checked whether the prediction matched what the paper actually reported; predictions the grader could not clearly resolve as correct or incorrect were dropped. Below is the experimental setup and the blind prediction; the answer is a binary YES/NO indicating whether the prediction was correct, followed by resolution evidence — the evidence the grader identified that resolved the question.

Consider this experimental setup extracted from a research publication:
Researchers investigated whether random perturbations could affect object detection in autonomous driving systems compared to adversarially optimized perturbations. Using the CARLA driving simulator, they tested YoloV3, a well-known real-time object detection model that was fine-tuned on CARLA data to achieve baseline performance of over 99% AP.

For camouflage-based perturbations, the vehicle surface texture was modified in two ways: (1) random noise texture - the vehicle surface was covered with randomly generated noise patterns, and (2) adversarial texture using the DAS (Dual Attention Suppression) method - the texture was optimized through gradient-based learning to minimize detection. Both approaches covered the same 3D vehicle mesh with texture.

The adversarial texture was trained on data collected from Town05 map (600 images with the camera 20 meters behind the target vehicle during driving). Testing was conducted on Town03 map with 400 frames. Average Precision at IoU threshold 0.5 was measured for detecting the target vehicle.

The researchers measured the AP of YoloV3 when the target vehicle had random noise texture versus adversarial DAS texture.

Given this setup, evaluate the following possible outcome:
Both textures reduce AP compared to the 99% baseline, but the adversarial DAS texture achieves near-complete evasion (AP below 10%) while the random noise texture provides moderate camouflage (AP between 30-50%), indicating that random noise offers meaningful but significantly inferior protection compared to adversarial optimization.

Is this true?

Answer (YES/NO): NO